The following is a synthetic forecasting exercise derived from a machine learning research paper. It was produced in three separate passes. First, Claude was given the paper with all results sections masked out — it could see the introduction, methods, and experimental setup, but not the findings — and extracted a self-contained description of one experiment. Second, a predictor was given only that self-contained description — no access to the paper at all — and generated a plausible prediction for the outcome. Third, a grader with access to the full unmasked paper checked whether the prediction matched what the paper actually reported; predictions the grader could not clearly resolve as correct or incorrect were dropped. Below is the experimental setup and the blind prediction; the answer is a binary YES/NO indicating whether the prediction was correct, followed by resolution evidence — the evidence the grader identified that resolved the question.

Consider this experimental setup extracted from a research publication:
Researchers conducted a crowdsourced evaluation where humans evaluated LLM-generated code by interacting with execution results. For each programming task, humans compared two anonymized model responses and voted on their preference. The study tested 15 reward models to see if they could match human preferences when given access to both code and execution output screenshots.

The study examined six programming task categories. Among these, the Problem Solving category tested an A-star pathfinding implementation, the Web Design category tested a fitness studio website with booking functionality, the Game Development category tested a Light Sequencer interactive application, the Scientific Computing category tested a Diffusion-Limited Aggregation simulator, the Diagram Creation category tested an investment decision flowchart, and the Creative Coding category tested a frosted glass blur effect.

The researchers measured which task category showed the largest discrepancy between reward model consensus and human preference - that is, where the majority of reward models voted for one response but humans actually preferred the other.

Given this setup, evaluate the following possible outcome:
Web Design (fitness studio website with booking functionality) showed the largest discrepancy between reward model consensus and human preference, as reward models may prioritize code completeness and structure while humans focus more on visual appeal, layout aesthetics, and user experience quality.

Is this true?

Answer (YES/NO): NO